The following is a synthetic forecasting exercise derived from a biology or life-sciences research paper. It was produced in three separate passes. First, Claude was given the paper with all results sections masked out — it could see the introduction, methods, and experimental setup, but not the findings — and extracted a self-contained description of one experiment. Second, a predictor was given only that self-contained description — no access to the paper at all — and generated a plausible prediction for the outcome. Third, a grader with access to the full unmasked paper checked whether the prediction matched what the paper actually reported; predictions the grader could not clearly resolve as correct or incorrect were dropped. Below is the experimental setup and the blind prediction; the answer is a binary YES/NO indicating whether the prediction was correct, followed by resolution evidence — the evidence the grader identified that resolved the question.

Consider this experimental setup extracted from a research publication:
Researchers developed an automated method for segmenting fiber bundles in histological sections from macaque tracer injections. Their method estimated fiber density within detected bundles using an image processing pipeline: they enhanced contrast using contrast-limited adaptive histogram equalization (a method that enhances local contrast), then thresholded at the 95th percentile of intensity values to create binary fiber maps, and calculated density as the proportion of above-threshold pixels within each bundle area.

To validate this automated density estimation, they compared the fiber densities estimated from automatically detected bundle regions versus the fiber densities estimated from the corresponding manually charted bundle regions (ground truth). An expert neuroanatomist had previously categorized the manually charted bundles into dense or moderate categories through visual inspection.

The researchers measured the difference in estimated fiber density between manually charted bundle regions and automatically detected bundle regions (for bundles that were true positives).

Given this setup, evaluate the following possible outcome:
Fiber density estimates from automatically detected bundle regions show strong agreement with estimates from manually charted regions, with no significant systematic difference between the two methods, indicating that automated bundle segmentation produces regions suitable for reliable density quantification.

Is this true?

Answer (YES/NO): NO